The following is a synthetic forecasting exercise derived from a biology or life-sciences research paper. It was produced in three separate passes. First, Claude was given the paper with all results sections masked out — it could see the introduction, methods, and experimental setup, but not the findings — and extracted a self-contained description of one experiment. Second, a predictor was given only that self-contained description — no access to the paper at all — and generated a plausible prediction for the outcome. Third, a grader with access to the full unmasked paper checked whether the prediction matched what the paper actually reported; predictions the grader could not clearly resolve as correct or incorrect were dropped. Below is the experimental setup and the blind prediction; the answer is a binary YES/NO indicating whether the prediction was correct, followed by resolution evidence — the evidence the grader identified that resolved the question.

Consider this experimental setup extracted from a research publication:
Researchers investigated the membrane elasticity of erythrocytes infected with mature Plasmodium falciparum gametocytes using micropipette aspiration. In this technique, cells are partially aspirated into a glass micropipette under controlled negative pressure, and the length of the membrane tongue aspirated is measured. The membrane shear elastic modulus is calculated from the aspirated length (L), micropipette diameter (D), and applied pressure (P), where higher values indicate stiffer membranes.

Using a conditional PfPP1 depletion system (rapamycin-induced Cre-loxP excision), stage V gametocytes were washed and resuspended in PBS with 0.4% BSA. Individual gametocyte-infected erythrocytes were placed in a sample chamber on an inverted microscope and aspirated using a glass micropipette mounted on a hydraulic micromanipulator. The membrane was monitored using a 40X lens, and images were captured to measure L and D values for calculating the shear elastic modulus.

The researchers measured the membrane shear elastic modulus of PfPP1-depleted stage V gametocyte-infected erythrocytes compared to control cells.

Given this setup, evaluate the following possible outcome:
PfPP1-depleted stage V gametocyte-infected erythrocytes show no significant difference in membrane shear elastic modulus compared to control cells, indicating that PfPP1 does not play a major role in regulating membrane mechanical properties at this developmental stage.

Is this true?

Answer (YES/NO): NO